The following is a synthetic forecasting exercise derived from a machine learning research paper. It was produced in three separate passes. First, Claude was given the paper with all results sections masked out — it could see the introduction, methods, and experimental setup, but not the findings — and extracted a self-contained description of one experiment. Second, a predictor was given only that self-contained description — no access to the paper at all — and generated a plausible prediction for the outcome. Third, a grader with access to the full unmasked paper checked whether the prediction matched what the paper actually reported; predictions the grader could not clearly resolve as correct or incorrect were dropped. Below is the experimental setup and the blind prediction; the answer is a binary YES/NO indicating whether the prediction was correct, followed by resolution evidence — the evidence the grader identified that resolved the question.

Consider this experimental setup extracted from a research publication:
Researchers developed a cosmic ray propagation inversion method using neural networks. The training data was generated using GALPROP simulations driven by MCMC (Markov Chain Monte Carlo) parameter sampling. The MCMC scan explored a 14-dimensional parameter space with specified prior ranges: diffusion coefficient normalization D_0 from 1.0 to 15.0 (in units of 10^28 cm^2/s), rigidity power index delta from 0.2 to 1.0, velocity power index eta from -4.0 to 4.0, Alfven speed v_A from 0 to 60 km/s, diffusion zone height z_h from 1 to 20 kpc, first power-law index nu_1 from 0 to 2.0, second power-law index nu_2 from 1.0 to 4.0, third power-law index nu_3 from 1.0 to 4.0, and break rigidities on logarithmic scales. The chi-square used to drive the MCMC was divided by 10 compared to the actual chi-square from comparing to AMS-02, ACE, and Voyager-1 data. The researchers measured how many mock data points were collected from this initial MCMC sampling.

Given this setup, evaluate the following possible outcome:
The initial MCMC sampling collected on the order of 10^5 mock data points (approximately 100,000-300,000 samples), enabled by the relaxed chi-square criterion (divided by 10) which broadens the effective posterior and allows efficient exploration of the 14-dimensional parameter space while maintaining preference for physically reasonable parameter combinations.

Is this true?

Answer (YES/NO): YES